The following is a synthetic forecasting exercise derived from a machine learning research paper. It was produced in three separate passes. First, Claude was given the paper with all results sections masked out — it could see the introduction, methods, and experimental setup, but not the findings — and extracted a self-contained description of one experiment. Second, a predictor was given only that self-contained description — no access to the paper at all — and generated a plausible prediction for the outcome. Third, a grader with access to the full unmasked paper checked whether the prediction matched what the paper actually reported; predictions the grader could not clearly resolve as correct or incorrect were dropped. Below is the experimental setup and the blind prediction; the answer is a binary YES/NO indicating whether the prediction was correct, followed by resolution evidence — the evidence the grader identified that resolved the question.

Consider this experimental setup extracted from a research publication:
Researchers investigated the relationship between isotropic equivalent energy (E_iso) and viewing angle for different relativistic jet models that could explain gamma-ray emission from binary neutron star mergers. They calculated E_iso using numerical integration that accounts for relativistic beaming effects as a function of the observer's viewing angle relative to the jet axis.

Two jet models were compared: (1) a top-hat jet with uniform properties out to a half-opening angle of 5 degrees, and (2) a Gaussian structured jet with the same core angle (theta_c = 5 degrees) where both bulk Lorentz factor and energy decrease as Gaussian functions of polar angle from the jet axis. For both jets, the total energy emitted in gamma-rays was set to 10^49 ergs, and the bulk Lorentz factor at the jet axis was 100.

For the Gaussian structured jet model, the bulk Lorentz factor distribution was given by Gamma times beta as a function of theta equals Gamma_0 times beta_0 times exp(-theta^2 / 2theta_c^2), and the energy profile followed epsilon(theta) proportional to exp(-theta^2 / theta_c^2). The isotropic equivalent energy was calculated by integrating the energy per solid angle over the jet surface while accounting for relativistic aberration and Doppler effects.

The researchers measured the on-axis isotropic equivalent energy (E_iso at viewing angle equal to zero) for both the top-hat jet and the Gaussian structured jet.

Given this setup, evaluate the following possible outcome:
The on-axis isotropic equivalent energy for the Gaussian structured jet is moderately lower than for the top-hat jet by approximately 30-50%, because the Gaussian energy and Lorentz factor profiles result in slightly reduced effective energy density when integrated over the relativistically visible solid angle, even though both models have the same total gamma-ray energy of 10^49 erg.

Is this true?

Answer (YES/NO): NO